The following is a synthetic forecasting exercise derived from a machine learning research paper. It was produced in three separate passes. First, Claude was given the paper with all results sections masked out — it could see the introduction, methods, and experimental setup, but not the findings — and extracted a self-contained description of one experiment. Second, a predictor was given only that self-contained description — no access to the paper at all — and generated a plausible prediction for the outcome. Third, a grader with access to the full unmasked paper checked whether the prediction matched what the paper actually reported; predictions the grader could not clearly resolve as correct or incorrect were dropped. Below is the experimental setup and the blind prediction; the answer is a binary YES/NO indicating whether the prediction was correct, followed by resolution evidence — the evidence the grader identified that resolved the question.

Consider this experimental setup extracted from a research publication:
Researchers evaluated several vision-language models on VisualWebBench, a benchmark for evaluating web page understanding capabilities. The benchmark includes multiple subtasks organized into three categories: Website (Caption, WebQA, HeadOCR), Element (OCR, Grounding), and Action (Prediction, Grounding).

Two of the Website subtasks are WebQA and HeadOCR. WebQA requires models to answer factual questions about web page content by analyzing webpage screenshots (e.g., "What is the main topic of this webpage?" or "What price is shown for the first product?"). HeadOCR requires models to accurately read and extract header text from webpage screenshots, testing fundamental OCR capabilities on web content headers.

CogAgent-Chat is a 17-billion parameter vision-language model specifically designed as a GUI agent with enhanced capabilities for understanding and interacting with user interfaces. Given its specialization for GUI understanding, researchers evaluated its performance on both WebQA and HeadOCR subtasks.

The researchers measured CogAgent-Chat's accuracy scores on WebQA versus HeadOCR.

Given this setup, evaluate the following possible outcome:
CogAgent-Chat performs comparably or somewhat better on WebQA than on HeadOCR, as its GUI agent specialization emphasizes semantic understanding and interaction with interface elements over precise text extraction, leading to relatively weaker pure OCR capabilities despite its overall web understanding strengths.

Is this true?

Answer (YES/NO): NO